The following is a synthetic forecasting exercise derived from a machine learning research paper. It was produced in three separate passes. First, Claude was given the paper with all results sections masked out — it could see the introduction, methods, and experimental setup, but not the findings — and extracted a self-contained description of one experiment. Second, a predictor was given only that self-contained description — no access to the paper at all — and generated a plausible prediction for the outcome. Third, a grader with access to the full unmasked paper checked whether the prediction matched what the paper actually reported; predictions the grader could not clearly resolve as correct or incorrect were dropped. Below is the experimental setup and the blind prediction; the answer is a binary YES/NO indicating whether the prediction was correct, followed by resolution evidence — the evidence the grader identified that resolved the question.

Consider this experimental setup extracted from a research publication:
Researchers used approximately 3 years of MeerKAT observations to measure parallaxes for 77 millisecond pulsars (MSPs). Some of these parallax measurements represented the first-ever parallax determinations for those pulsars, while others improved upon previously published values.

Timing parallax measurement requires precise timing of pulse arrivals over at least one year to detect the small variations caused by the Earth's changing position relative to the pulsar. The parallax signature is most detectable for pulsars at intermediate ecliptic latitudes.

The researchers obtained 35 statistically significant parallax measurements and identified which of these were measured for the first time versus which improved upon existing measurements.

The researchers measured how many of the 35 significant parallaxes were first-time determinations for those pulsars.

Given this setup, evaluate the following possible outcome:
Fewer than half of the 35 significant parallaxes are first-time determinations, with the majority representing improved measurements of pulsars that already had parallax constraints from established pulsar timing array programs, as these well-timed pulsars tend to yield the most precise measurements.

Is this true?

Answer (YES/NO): NO